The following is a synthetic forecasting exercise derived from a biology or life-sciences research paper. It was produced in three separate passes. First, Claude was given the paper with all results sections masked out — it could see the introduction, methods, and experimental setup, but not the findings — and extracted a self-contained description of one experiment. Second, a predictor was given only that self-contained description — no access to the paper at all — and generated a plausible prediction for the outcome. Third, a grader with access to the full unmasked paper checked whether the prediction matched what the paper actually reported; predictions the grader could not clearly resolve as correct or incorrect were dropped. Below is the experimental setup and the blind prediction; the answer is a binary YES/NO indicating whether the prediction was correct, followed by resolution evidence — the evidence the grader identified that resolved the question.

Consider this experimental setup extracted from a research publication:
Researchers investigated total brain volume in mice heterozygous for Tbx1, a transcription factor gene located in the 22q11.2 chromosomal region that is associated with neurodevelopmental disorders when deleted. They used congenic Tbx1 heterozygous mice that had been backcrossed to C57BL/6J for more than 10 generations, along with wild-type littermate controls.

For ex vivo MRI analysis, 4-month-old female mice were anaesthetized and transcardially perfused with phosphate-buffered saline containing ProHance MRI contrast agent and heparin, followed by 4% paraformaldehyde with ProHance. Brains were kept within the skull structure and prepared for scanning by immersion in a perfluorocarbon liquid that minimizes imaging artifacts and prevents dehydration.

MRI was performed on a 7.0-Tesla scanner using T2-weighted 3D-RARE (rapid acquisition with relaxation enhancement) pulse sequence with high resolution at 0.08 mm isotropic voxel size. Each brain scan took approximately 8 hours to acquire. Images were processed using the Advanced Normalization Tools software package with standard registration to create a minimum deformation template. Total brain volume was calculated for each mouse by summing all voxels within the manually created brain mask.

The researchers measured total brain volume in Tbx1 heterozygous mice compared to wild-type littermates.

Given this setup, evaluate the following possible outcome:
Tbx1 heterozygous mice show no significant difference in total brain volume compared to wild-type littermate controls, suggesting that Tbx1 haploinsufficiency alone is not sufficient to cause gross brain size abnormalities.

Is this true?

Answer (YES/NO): YES